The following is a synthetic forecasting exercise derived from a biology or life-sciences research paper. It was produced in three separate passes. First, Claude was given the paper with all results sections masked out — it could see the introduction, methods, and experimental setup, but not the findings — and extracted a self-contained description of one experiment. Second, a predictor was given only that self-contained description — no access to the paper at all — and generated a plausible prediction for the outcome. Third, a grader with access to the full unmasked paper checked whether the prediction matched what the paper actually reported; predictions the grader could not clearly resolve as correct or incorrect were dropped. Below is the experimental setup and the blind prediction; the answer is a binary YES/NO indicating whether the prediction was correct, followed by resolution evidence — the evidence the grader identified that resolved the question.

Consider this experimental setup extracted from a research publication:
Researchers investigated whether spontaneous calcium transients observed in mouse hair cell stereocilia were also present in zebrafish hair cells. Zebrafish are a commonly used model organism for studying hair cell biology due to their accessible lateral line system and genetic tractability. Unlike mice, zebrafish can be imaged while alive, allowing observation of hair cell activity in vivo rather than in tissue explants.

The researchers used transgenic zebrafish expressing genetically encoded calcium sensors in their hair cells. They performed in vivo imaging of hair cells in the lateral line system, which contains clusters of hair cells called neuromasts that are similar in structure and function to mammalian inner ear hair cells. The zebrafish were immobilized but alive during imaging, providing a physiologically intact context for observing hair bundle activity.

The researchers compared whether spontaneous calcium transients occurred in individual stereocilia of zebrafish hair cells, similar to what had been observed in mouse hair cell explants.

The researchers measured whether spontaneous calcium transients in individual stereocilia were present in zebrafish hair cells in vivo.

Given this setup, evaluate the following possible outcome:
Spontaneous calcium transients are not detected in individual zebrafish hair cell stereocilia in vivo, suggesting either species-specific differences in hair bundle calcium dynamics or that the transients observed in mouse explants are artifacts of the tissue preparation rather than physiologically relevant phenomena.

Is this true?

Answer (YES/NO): NO